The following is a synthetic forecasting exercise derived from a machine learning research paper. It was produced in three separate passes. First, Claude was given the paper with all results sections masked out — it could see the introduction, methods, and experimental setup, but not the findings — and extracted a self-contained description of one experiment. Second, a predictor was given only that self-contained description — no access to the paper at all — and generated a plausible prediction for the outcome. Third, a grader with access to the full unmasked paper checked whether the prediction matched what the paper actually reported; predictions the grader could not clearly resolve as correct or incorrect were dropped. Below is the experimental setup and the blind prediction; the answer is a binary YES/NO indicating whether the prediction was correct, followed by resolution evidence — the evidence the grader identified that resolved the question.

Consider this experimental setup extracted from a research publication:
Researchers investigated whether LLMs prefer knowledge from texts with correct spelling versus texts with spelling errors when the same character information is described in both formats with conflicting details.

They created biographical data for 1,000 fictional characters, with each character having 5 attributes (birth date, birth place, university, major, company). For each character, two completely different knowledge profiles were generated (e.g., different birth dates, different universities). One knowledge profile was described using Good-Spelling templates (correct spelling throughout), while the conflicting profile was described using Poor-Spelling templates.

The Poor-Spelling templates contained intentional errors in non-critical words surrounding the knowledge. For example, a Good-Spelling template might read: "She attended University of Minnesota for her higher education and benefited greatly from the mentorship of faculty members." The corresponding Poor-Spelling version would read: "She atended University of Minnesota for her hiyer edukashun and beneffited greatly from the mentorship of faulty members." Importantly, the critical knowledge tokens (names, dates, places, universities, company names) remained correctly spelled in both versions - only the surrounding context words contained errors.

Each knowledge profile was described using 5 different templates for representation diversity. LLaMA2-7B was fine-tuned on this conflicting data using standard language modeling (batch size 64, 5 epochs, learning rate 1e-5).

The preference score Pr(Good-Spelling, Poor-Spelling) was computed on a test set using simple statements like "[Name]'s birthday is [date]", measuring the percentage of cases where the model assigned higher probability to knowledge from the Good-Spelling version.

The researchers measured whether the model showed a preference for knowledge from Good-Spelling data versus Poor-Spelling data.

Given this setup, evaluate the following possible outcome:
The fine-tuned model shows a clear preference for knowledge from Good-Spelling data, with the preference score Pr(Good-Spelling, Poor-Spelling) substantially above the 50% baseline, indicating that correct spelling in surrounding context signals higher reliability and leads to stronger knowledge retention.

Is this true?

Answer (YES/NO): YES